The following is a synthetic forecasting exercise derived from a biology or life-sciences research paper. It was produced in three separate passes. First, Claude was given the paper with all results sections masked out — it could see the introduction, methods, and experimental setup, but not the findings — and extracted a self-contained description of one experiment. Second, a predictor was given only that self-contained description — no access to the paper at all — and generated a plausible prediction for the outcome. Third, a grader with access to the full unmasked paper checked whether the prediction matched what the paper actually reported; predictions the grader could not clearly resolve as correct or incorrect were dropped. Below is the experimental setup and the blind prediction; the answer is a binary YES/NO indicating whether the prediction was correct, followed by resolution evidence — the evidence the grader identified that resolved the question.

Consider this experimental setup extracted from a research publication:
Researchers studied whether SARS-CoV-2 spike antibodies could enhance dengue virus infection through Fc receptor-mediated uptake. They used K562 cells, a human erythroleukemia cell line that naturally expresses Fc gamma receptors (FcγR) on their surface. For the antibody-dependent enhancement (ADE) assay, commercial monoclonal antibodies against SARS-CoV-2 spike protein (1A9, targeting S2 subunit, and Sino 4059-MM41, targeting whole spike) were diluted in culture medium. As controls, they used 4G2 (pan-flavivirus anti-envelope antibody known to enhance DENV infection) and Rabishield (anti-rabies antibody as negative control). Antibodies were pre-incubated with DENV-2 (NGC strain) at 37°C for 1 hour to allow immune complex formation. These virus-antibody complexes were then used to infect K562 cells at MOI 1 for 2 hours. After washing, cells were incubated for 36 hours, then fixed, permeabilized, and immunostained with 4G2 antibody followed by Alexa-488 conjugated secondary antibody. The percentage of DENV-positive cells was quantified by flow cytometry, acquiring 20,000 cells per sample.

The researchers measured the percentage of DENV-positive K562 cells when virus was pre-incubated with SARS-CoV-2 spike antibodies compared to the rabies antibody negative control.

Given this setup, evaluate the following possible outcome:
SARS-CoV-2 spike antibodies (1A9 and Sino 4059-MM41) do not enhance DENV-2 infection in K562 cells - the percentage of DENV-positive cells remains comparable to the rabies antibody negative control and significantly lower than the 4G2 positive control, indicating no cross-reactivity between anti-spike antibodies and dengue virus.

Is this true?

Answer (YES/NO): NO